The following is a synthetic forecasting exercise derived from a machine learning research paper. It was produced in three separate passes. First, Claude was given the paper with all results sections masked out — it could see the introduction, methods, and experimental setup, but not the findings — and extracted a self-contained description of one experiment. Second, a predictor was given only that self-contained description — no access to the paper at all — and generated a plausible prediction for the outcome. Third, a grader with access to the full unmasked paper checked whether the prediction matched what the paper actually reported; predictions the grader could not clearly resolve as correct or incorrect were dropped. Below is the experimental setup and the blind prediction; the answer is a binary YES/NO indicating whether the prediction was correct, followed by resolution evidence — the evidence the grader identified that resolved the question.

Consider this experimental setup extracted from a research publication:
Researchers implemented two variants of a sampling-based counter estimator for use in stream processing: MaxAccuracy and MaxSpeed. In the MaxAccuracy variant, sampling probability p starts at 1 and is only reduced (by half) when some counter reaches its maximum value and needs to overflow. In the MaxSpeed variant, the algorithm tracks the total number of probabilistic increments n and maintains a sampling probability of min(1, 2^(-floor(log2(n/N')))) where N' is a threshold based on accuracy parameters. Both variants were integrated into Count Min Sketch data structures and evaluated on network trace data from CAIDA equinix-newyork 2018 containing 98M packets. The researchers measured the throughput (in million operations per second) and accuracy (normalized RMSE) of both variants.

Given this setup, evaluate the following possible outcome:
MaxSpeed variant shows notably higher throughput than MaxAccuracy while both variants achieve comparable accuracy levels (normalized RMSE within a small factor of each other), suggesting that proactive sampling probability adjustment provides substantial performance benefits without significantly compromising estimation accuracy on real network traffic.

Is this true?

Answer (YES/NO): YES